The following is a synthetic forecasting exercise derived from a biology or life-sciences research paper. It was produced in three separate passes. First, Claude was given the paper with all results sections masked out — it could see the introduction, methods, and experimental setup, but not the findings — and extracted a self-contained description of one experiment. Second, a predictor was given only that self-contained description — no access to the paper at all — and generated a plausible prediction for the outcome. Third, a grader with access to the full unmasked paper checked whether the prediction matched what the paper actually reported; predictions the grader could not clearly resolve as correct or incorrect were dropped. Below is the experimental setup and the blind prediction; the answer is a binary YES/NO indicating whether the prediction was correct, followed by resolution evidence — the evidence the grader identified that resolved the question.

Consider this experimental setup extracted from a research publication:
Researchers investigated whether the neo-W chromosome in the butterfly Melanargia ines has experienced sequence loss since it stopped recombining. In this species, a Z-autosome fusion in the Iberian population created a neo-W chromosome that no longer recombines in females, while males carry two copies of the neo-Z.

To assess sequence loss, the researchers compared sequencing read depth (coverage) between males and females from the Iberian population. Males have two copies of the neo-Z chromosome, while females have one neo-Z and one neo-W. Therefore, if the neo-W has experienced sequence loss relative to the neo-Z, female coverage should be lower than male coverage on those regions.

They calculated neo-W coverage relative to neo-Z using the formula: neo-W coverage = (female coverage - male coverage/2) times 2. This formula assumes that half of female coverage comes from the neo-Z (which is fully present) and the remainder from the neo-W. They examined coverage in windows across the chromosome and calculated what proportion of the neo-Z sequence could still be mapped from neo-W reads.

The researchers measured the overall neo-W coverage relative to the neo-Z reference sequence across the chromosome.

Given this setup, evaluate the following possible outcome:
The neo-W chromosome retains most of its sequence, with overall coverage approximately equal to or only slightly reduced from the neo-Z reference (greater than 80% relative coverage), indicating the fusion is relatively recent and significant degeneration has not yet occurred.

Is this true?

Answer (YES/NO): NO